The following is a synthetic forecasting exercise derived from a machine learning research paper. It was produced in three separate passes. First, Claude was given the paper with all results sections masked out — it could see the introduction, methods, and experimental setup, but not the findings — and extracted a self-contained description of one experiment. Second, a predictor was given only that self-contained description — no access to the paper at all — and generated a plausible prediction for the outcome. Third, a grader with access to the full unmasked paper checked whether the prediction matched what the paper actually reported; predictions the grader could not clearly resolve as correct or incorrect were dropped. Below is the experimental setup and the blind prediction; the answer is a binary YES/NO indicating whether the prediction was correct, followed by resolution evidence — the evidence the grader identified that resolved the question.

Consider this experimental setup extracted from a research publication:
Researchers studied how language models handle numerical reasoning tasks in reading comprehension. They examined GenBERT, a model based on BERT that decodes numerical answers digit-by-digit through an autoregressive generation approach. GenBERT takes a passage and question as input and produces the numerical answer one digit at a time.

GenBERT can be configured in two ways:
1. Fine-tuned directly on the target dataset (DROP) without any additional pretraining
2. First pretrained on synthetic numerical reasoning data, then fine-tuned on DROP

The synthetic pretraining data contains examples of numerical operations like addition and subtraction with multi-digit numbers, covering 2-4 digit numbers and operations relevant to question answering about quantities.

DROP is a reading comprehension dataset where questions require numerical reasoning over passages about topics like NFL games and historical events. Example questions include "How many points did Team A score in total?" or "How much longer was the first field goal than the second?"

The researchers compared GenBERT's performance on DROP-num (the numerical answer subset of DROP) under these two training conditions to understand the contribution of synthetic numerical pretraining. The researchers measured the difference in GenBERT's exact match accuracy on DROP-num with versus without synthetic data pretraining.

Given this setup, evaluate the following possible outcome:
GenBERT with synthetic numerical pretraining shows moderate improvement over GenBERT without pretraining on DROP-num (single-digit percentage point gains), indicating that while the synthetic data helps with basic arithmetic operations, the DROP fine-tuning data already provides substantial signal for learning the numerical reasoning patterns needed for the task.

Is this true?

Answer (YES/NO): NO